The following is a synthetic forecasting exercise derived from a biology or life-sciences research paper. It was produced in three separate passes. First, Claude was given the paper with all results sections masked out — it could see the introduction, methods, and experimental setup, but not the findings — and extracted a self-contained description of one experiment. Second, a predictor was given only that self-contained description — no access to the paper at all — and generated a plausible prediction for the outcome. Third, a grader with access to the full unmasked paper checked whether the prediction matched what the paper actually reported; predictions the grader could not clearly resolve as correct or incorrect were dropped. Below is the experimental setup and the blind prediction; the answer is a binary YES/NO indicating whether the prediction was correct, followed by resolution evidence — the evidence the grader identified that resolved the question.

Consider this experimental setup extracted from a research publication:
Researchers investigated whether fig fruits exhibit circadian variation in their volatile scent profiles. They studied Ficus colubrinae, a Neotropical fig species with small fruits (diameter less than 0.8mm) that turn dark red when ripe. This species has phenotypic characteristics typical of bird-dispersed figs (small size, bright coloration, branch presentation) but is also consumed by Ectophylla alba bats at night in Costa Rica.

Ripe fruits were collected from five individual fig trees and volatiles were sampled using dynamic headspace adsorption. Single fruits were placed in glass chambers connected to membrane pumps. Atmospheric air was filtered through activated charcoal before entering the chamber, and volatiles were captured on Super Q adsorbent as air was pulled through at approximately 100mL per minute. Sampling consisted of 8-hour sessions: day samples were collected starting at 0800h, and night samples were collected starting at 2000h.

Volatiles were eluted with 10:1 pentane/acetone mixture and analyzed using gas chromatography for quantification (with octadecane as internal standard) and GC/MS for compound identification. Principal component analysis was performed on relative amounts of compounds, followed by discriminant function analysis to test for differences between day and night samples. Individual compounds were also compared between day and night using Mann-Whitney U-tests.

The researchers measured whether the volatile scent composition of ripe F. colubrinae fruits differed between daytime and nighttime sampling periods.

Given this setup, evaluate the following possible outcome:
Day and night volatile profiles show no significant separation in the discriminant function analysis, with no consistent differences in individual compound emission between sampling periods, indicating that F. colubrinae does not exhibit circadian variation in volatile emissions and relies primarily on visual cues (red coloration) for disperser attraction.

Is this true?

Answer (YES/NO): NO